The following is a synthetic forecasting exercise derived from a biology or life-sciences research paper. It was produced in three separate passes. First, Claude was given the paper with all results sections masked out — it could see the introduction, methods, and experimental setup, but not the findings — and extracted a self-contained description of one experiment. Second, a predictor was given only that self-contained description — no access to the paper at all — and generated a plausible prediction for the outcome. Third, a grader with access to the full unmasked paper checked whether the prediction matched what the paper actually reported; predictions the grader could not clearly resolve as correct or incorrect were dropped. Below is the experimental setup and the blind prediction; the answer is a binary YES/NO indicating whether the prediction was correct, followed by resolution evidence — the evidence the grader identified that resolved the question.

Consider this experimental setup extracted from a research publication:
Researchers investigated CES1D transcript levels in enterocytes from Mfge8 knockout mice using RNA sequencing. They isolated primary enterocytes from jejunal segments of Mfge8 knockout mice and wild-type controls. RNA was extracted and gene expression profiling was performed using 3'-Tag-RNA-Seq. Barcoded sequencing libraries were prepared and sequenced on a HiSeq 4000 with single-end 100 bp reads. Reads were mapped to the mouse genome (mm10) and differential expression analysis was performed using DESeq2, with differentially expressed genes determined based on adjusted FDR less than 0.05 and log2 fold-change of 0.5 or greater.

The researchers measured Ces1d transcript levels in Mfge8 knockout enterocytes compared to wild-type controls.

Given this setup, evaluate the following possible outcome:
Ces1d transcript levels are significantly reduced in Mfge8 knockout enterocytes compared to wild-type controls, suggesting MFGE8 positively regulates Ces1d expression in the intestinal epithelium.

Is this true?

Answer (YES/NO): YES